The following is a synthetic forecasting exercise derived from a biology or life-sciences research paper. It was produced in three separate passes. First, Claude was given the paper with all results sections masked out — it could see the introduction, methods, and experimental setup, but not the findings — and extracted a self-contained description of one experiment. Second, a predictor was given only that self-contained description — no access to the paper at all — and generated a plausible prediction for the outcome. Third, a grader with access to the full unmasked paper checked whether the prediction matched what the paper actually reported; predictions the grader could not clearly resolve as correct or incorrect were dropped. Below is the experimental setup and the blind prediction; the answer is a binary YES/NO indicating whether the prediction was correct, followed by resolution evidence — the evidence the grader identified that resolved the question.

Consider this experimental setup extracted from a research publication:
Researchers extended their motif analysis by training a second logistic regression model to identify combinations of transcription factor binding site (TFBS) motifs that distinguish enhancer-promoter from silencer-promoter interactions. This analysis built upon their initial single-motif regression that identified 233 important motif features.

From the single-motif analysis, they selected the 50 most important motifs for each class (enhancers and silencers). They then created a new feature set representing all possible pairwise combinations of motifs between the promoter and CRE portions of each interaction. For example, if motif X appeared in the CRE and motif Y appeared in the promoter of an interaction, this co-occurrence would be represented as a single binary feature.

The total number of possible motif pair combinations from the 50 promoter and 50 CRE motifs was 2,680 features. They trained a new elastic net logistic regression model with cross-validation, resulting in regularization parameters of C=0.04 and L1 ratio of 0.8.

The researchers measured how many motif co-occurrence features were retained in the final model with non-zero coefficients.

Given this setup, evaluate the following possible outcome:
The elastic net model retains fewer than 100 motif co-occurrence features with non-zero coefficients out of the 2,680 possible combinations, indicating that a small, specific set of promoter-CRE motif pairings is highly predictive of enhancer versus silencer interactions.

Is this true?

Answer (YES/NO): YES